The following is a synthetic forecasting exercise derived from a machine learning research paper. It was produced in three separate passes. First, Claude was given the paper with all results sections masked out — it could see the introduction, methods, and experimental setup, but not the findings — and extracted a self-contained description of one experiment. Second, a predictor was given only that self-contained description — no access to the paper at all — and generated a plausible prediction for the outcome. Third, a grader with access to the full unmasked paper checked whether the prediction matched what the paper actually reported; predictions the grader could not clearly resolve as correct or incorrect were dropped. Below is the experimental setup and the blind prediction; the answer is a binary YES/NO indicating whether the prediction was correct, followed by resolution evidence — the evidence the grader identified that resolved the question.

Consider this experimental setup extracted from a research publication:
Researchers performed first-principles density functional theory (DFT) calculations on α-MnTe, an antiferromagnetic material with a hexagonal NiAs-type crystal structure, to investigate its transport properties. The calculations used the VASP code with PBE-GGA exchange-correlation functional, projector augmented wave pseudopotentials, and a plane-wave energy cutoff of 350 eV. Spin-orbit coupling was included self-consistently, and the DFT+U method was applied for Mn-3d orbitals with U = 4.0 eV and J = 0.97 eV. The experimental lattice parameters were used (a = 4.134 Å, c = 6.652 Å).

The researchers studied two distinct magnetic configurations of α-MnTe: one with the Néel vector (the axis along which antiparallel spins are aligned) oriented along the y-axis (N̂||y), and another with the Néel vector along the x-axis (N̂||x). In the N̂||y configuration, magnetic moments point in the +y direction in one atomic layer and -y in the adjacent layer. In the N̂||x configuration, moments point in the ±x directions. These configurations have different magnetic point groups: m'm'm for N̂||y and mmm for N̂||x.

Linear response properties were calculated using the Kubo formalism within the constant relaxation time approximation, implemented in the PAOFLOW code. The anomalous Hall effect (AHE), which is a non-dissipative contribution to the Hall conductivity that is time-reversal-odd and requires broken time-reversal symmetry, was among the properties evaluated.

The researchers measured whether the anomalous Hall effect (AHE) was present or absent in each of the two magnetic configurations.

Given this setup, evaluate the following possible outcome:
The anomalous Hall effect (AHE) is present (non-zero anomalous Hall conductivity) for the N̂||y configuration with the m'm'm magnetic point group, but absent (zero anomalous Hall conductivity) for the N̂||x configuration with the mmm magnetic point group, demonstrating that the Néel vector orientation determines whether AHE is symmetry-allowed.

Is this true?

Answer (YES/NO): YES